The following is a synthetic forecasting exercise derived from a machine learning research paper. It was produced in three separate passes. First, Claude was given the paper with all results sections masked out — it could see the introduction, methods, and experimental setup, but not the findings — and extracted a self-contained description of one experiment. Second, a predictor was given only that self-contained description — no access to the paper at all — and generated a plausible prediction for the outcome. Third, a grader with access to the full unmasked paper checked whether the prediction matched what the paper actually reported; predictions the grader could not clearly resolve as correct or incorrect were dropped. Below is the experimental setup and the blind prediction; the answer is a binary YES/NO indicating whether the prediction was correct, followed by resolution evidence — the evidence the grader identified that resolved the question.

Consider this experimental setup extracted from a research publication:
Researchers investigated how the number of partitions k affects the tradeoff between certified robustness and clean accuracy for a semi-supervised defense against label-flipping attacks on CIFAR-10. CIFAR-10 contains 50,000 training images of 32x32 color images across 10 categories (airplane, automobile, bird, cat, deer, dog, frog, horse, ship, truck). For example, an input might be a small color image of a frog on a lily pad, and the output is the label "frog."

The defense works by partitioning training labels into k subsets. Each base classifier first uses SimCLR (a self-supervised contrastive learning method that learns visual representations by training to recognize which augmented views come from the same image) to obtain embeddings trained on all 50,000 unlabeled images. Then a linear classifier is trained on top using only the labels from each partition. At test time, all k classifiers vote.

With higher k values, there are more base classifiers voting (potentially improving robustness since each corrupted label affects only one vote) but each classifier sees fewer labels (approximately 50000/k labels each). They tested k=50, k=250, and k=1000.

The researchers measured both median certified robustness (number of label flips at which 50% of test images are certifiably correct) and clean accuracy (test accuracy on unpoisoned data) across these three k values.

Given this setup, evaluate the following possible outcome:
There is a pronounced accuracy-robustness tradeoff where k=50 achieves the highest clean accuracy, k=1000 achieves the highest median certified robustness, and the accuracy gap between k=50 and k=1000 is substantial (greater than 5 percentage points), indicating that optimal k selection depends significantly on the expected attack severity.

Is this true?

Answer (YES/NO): NO